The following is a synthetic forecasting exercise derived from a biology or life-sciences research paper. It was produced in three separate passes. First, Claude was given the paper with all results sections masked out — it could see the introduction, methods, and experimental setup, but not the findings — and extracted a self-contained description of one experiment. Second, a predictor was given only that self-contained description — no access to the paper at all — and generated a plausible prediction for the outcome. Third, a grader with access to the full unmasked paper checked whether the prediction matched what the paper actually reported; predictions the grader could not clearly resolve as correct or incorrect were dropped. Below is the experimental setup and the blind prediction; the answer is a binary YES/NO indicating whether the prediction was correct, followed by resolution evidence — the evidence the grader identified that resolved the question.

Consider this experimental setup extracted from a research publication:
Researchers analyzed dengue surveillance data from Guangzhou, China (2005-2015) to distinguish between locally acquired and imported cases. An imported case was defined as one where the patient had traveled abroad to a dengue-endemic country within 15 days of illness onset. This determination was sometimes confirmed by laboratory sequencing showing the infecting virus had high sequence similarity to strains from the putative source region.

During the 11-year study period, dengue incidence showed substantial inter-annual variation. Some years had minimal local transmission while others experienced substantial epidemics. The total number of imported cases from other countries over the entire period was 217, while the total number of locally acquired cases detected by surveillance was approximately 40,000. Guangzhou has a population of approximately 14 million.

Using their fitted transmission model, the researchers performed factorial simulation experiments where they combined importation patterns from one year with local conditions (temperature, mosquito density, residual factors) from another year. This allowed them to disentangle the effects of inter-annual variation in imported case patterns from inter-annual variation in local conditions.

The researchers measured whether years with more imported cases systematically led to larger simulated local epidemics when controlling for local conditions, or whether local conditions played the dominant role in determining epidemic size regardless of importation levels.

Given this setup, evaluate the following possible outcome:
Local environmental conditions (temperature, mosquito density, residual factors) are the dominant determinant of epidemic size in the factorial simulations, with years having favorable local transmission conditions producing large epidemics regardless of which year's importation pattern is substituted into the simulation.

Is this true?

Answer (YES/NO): NO